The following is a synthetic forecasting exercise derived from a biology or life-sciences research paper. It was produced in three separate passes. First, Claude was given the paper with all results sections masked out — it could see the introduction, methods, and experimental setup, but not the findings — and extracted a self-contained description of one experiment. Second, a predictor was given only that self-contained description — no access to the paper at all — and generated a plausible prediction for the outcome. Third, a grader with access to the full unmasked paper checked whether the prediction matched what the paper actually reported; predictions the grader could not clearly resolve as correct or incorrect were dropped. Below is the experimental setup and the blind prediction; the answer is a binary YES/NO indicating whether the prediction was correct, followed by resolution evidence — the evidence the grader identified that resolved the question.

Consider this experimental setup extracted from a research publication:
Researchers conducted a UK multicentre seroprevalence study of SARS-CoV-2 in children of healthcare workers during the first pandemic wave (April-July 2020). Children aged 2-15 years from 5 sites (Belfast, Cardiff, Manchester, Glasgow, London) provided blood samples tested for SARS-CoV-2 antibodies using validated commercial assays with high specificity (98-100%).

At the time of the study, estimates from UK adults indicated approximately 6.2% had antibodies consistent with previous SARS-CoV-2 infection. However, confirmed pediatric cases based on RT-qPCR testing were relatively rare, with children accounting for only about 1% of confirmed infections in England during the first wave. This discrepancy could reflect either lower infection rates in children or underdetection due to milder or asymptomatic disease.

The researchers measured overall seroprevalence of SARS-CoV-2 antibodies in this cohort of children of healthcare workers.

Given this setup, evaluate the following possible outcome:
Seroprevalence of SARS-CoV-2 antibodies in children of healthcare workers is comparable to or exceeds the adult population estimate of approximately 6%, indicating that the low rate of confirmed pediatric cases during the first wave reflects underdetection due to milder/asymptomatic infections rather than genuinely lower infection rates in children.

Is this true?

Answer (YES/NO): YES